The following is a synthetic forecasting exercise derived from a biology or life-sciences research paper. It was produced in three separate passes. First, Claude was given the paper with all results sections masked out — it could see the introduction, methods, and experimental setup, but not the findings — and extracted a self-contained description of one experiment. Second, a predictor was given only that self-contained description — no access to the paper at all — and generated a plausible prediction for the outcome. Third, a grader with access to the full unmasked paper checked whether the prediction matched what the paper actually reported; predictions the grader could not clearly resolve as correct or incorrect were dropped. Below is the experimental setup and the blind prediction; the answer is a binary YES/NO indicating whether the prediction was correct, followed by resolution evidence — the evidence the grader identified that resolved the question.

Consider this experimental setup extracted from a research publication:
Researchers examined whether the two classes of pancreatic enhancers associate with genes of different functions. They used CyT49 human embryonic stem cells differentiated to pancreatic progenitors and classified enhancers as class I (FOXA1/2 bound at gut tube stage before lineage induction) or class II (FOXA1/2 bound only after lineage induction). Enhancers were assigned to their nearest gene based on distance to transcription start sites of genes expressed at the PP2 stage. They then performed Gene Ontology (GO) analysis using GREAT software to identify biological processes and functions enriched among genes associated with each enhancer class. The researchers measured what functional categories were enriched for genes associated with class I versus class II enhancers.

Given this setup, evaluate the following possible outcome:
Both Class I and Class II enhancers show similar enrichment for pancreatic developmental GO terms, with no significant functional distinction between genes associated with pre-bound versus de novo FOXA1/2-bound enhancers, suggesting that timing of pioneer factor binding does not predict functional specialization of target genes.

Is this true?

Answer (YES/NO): YES